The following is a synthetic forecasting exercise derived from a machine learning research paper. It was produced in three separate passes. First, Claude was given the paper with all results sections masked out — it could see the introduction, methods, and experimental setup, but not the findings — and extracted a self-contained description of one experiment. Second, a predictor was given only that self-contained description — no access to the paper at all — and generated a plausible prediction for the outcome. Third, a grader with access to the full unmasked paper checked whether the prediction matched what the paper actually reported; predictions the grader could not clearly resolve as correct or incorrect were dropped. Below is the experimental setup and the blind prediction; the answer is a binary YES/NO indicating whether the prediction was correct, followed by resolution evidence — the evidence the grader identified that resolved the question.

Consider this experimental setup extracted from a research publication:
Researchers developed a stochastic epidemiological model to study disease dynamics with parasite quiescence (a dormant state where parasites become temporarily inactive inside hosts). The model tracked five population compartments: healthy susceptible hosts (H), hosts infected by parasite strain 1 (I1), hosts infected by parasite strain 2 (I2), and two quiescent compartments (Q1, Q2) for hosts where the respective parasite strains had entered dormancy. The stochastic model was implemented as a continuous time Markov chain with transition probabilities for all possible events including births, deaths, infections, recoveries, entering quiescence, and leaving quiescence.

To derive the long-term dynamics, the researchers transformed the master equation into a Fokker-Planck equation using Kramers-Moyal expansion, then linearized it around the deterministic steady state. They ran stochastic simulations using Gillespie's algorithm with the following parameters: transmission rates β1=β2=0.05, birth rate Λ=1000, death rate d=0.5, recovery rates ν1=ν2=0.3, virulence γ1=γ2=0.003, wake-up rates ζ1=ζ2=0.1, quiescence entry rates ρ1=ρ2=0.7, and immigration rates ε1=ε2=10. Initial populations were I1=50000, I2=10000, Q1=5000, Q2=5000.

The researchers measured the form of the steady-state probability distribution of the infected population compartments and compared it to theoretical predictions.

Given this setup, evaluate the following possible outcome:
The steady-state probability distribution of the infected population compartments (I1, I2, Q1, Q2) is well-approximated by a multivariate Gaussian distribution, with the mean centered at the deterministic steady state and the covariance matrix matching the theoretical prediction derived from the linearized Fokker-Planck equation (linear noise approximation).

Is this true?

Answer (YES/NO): YES